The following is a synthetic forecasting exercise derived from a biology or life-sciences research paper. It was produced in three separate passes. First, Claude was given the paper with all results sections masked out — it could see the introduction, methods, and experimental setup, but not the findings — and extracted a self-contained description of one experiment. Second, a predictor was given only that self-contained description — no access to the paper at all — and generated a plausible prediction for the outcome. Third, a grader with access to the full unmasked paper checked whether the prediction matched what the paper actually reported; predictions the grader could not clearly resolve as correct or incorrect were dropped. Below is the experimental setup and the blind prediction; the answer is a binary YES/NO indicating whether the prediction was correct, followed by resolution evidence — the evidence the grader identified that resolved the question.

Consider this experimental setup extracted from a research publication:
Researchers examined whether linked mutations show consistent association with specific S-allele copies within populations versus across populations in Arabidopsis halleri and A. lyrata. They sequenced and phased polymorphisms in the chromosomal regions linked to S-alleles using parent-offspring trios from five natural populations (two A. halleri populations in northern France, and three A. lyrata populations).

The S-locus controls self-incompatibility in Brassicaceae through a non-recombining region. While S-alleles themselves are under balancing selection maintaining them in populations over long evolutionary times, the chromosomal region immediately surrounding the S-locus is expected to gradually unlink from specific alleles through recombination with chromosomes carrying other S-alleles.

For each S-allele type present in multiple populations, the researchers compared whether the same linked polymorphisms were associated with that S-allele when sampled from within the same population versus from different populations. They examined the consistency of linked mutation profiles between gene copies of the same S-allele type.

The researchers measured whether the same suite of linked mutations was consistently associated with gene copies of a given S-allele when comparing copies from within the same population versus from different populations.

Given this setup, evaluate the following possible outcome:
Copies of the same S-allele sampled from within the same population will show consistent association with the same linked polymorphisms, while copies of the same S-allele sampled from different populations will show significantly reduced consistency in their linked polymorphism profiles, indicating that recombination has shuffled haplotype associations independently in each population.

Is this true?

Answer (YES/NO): YES